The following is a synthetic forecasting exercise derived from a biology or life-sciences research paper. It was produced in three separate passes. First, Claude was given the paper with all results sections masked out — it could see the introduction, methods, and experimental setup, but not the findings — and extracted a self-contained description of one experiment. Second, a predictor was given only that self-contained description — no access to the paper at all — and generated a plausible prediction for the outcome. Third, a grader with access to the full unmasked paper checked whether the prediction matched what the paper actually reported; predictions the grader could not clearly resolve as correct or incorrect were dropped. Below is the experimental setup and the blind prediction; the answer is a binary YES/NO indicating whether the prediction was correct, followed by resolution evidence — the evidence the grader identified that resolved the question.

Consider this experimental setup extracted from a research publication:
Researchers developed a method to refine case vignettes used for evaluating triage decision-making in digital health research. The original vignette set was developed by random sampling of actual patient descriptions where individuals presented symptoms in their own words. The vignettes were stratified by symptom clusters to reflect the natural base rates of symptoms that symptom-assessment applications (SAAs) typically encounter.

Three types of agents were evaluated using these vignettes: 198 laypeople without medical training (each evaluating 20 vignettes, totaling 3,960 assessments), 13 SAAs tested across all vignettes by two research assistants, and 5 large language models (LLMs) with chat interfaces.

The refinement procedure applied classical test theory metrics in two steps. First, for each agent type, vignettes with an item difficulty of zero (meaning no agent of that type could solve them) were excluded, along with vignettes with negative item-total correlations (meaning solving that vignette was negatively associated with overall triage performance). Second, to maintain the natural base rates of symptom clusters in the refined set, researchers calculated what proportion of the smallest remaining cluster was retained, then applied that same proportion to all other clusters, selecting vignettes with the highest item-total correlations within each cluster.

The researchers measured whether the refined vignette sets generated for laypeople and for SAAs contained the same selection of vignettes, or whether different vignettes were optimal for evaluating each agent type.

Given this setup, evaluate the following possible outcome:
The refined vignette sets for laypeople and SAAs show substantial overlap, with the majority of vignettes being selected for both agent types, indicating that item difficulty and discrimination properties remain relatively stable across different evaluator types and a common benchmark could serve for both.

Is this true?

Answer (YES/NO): NO